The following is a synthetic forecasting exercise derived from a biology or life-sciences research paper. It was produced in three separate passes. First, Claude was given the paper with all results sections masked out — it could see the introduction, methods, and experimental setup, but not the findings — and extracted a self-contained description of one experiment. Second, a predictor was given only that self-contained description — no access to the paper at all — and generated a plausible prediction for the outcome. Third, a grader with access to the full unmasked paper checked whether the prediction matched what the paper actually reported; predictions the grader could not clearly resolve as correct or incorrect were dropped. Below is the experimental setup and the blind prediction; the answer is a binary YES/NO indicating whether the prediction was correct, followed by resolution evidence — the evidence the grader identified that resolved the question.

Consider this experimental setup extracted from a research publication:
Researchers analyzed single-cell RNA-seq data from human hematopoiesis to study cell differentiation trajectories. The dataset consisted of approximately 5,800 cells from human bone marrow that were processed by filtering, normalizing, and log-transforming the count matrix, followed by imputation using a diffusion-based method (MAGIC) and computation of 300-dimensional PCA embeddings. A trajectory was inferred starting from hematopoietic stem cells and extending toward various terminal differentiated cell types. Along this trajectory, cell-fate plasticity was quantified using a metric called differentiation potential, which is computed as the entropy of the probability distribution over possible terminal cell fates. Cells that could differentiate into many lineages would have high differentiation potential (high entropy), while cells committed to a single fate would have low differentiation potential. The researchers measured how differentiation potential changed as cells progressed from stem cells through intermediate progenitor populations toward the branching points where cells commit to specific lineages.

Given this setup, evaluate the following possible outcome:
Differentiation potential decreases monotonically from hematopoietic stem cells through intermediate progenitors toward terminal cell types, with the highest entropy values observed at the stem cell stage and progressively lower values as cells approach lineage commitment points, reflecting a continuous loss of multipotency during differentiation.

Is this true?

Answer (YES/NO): YES